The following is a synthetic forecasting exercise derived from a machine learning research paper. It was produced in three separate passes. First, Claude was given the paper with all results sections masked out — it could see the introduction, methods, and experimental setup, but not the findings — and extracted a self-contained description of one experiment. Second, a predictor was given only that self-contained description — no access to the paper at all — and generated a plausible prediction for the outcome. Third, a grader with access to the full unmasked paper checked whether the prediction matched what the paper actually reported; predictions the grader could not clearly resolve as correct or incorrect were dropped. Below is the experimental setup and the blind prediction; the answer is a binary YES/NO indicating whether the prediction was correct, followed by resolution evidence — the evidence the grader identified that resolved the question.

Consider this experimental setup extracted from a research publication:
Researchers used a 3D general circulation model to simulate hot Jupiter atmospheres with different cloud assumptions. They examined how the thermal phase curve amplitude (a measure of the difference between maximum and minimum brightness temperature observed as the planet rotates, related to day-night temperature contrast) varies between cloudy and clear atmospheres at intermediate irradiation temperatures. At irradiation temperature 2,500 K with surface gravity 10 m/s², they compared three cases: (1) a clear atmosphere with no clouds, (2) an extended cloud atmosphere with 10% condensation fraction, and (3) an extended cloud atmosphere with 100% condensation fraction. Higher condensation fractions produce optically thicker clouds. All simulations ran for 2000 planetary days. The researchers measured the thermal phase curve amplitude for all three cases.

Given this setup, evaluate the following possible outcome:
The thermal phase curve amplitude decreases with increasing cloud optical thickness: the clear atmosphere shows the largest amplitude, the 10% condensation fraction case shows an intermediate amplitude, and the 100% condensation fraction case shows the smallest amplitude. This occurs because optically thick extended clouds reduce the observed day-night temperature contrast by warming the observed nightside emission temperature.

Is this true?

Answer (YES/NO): NO